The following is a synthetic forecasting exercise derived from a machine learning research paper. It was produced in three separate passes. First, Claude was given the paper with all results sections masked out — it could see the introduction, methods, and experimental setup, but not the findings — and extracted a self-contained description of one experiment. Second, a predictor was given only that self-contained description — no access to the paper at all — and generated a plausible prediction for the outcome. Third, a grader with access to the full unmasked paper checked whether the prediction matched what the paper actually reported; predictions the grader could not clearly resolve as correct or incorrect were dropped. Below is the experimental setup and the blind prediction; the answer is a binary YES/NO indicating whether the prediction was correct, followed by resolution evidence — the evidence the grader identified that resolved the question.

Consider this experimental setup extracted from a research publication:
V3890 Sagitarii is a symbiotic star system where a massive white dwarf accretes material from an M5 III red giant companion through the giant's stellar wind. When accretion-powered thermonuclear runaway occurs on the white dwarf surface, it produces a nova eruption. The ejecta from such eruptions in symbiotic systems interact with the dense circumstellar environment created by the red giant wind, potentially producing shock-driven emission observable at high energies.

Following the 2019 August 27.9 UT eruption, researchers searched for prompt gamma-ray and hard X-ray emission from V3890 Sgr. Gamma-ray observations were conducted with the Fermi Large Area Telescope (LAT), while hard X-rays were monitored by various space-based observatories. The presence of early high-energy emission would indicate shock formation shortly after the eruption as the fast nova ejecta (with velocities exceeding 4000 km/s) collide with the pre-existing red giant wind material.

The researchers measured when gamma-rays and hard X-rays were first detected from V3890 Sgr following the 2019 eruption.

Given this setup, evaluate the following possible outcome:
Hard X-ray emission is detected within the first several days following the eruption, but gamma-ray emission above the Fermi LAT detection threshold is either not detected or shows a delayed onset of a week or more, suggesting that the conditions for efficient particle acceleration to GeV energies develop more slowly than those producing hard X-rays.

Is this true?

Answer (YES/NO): NO